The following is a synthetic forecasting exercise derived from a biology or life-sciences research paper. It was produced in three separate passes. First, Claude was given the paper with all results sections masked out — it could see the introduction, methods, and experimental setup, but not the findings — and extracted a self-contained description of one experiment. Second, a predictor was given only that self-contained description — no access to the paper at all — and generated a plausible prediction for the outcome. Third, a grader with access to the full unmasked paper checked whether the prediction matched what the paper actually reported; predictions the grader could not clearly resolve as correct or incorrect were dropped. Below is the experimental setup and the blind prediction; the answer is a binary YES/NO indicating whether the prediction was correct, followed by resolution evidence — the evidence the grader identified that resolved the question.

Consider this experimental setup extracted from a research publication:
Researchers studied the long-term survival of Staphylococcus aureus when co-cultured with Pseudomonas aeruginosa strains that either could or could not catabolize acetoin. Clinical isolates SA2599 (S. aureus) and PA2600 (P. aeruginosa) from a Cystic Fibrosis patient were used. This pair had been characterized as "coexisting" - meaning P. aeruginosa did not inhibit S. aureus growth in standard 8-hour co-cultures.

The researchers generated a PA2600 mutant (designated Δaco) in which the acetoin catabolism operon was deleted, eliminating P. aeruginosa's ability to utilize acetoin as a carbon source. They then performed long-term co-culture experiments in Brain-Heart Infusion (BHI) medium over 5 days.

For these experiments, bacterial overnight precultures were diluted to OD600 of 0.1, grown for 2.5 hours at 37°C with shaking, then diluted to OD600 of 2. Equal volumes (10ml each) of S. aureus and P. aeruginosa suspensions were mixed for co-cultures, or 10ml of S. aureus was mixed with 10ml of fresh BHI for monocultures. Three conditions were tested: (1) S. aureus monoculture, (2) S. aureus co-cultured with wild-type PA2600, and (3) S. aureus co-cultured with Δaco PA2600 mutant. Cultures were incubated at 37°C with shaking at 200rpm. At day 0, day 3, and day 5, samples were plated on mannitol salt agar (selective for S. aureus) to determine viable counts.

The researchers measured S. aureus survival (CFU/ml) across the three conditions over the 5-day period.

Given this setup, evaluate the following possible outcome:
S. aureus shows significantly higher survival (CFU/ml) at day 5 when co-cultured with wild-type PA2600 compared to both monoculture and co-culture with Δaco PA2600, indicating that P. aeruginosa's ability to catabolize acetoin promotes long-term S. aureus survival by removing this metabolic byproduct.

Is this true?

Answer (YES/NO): NO